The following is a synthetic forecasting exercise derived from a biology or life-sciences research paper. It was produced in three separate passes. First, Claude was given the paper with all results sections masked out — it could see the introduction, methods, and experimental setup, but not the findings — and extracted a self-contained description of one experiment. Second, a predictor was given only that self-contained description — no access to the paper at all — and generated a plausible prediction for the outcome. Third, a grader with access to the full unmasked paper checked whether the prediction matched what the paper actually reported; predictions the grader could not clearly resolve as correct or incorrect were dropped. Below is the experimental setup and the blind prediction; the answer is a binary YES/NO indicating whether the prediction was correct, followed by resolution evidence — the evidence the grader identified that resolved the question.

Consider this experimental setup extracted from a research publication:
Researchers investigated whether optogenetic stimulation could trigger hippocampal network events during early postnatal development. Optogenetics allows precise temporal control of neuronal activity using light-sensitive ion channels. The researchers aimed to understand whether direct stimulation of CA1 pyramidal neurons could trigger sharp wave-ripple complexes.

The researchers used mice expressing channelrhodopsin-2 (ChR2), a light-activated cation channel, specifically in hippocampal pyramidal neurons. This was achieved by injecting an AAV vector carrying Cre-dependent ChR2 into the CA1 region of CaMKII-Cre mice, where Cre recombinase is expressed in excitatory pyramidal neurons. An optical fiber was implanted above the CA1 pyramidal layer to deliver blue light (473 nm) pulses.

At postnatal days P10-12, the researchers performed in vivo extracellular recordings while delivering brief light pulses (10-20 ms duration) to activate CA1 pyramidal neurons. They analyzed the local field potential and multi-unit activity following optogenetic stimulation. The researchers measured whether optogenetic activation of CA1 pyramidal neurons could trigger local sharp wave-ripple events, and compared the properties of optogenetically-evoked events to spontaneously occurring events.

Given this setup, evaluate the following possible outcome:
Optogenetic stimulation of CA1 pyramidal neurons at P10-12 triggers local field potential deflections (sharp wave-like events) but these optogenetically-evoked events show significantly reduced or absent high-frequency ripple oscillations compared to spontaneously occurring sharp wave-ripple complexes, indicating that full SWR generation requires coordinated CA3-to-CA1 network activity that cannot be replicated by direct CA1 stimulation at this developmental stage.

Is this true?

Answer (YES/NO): NO